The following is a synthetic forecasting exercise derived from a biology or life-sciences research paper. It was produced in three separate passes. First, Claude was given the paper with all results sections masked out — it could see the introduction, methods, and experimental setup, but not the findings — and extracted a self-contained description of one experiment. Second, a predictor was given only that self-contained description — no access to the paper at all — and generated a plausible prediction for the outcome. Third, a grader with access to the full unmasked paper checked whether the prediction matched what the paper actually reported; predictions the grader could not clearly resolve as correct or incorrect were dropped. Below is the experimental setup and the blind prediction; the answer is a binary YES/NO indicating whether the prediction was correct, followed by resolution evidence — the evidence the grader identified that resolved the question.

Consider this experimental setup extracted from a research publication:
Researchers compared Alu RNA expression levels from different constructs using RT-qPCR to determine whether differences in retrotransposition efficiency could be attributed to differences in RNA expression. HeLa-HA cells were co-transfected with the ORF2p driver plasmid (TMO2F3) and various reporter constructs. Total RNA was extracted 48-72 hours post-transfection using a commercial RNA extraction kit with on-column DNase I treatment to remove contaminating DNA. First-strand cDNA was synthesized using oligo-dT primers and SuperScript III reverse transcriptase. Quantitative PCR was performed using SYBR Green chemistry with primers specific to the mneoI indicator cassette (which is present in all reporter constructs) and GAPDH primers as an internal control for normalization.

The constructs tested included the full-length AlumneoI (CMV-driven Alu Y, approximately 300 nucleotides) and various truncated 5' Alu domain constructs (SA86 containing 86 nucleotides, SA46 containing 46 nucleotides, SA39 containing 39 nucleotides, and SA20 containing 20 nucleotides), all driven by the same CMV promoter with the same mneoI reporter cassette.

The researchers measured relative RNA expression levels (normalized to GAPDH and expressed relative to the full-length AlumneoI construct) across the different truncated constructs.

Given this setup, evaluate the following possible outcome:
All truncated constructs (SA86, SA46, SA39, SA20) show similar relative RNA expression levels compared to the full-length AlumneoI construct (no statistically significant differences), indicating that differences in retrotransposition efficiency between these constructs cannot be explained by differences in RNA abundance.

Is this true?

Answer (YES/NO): NO